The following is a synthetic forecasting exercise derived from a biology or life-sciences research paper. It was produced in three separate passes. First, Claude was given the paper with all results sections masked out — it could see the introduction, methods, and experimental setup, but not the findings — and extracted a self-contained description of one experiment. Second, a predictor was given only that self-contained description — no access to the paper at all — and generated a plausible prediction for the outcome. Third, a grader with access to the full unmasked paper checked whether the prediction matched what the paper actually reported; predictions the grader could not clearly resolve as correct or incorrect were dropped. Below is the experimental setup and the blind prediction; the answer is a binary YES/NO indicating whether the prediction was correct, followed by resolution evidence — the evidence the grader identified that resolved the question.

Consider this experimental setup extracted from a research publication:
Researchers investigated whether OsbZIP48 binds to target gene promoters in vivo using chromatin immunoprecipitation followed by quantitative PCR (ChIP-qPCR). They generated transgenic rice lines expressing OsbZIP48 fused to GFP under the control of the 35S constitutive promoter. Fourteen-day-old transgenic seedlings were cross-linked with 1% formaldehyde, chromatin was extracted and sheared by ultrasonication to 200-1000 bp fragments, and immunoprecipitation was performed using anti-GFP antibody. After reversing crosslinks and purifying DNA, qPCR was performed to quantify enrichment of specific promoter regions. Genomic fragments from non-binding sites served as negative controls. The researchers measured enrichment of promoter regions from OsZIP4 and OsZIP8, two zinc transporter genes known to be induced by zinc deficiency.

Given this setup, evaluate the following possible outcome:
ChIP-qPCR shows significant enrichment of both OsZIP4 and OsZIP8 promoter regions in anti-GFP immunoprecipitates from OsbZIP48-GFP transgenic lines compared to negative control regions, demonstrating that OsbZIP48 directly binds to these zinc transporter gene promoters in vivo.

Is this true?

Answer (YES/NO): YES